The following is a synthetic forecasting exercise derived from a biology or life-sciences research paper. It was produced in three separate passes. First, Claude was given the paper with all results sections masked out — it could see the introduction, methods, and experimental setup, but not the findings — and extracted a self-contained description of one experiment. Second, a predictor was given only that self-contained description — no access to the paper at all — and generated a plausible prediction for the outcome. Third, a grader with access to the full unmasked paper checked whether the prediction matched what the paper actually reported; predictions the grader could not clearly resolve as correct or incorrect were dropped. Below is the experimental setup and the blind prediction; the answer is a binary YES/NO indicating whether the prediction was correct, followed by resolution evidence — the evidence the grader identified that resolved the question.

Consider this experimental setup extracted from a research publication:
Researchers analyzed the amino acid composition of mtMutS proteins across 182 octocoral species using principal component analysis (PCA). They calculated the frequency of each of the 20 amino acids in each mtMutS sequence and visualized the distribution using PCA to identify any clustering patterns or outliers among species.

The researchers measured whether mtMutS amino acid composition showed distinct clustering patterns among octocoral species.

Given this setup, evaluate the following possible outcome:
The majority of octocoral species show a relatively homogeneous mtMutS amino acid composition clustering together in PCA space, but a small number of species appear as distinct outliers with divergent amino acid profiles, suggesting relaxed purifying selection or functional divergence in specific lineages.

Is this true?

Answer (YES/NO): YES